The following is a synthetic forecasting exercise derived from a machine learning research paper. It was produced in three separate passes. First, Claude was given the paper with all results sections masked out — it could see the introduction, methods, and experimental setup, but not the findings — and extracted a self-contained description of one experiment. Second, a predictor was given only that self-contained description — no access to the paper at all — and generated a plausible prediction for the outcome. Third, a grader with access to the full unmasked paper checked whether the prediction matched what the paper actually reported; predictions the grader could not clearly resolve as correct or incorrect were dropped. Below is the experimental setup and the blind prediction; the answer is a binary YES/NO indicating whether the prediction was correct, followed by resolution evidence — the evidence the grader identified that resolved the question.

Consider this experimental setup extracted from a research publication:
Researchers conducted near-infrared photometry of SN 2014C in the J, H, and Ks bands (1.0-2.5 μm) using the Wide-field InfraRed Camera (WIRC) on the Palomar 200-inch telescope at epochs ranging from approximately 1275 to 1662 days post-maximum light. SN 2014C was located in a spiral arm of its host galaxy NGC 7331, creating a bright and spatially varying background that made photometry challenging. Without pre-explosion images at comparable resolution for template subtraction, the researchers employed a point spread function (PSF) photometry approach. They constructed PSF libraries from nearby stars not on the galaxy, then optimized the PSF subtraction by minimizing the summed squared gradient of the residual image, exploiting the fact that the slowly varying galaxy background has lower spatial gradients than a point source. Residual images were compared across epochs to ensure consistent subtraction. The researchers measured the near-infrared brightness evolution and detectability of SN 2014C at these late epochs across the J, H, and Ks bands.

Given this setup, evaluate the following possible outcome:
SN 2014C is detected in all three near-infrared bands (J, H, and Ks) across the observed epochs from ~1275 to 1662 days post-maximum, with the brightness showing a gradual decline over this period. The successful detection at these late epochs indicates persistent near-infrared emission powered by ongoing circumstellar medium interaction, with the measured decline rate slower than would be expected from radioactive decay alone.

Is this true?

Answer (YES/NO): NO